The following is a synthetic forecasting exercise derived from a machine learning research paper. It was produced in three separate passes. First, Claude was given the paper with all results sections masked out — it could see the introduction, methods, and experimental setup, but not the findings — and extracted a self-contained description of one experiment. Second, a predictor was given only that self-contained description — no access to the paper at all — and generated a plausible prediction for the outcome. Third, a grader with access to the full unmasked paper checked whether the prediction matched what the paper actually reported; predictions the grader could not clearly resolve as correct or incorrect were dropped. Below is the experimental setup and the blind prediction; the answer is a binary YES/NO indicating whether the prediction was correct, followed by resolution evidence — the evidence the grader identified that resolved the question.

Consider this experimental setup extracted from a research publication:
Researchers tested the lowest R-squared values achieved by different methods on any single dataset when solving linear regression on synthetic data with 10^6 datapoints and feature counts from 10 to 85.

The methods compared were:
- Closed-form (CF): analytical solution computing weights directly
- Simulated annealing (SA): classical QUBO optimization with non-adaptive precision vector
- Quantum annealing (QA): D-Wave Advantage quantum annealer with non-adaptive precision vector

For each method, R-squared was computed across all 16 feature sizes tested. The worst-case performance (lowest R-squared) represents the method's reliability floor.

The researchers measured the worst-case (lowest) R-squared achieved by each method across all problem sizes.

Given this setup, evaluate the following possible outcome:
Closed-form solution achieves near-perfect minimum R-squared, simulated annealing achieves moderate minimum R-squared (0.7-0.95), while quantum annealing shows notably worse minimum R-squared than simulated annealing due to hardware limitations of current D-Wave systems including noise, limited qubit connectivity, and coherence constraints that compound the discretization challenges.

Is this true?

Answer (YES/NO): YES